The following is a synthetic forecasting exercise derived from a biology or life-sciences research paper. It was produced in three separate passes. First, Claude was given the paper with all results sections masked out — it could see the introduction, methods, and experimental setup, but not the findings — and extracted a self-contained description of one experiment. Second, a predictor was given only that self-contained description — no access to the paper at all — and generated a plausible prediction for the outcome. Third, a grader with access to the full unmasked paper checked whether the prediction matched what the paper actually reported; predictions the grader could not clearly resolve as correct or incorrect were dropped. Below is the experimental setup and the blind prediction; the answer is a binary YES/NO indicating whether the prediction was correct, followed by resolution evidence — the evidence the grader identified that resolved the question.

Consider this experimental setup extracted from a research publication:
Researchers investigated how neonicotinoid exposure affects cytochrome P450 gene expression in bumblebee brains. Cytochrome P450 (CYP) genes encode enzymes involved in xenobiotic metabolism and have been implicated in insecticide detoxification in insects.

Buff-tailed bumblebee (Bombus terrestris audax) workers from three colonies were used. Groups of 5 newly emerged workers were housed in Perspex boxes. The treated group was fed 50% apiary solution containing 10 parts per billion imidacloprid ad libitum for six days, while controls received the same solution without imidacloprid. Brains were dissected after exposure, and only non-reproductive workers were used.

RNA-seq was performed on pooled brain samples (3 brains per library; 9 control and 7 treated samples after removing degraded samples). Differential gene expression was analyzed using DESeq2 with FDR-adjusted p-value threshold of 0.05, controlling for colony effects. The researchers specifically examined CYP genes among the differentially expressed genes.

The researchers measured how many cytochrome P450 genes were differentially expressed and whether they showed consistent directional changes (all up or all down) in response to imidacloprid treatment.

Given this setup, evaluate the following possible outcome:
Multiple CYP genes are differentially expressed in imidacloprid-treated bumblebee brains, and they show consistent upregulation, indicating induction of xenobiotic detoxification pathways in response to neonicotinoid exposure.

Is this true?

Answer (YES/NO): NO